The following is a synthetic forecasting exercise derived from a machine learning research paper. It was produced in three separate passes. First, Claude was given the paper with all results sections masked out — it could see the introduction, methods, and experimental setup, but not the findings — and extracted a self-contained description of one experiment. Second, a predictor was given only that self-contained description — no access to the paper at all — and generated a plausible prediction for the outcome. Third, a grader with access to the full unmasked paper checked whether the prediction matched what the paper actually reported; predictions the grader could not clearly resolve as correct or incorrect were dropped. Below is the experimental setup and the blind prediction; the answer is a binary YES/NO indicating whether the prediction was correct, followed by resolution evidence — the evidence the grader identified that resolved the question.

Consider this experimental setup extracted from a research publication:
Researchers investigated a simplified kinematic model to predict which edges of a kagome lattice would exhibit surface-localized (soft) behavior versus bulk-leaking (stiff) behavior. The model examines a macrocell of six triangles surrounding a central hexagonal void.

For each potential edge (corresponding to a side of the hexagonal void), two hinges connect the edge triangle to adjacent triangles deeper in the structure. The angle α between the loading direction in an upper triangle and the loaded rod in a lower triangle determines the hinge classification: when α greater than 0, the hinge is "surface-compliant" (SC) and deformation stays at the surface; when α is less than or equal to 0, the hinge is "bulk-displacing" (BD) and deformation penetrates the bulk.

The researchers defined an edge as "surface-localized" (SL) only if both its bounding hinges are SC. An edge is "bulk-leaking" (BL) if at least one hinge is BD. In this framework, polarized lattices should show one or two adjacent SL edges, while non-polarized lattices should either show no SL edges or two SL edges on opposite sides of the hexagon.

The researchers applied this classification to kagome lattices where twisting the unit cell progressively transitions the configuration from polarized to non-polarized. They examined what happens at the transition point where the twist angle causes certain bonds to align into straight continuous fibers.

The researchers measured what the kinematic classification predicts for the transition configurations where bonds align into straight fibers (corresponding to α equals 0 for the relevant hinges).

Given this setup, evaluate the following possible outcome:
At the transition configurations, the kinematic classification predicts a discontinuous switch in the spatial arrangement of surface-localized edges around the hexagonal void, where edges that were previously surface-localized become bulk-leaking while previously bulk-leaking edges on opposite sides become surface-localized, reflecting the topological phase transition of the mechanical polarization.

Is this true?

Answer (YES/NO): NO